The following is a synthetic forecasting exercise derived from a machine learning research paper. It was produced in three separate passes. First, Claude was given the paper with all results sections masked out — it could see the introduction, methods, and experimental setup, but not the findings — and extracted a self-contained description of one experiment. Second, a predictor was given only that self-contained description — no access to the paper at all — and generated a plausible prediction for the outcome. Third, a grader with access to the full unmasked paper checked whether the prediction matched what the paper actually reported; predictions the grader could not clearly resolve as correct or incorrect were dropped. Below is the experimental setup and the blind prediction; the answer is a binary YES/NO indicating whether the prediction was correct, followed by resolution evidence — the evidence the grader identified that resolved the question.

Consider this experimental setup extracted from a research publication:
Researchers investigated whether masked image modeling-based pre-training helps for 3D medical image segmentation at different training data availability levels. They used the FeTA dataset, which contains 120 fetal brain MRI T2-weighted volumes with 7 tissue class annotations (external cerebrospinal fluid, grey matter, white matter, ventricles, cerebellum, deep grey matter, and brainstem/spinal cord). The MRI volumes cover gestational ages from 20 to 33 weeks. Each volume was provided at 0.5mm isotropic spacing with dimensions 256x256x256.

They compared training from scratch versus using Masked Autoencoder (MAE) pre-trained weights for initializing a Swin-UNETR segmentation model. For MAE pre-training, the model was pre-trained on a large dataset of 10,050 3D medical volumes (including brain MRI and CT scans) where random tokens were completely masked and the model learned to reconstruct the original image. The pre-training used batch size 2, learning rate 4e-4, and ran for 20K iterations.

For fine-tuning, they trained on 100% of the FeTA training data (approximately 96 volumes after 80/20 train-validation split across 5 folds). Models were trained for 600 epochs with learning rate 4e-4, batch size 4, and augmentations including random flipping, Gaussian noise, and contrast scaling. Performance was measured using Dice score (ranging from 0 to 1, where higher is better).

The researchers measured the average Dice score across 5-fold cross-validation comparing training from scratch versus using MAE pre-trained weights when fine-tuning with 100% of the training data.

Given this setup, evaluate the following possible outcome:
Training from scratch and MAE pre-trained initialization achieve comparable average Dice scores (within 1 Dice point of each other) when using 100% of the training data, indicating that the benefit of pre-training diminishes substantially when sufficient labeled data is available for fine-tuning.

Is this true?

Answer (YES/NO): YES